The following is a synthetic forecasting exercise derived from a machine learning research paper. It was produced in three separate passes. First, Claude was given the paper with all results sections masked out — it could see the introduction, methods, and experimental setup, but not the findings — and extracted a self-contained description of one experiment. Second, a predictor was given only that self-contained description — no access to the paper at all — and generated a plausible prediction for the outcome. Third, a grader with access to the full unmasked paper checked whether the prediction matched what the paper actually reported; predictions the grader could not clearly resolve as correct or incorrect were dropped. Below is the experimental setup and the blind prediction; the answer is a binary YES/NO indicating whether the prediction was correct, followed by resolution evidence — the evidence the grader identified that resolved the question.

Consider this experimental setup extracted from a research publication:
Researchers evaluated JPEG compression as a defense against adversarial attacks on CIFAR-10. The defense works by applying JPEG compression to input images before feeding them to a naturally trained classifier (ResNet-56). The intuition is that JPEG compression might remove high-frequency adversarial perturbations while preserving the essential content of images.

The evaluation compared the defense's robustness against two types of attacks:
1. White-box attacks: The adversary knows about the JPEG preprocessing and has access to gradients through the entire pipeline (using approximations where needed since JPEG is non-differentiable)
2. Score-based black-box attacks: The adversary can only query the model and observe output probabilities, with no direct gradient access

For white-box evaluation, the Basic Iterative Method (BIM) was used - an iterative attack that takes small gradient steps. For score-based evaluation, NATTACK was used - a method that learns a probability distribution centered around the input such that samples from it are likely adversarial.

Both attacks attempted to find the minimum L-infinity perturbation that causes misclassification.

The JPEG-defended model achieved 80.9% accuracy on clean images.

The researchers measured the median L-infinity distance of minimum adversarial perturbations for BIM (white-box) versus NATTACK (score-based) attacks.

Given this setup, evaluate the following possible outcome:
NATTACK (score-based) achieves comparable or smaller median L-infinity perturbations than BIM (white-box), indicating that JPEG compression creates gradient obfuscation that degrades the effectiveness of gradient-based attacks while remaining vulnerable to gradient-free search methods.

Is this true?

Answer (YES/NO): YES